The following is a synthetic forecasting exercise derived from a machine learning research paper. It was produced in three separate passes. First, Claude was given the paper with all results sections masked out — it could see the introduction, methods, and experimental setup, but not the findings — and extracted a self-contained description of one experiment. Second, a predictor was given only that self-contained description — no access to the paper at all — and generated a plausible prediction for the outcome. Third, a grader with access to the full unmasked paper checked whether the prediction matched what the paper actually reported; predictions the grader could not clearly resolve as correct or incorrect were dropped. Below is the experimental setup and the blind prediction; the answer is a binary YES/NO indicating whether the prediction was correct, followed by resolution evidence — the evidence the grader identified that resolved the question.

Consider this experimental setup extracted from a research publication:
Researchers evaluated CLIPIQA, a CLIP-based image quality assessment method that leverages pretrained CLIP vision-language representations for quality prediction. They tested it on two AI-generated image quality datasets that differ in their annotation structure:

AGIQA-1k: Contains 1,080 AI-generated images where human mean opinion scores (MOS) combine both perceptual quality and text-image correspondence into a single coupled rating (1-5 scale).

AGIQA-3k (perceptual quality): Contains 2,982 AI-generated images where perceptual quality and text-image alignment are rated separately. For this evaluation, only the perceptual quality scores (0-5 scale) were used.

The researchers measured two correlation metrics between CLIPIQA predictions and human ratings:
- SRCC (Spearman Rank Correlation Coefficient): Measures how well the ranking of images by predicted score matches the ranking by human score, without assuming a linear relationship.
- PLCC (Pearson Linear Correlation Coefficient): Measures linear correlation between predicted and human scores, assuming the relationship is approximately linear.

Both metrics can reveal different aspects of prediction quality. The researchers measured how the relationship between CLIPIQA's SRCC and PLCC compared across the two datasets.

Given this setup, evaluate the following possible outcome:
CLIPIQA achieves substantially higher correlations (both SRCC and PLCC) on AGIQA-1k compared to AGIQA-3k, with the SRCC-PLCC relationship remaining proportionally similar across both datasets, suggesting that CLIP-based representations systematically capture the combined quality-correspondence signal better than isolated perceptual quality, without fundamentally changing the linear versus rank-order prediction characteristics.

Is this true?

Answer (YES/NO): NO